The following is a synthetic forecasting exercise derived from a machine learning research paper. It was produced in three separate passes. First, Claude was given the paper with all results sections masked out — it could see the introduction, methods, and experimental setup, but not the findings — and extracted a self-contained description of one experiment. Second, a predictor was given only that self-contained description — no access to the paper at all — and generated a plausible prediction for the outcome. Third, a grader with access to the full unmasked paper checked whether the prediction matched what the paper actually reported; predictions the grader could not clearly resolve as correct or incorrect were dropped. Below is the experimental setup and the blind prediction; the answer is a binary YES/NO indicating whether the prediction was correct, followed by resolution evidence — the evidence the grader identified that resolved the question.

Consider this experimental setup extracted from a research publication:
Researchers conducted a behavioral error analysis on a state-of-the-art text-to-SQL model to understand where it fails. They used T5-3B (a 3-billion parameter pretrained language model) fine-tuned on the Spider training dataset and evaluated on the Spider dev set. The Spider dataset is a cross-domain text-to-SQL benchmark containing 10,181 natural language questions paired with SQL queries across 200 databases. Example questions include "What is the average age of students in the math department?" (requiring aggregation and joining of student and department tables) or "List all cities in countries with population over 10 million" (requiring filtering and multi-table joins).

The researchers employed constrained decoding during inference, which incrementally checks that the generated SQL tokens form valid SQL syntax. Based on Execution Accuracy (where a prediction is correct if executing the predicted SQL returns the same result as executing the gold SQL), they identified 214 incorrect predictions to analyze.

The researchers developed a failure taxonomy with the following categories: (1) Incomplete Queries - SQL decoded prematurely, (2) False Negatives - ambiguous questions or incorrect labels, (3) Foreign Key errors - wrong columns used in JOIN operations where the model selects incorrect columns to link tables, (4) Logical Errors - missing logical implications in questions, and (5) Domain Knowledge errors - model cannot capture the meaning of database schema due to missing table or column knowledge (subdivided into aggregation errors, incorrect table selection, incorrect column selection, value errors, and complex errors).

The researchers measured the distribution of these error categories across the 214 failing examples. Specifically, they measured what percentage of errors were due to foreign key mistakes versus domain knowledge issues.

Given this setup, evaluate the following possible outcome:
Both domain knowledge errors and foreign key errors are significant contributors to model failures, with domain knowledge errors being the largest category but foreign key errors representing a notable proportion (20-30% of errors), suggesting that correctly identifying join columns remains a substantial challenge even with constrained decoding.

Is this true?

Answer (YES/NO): NO